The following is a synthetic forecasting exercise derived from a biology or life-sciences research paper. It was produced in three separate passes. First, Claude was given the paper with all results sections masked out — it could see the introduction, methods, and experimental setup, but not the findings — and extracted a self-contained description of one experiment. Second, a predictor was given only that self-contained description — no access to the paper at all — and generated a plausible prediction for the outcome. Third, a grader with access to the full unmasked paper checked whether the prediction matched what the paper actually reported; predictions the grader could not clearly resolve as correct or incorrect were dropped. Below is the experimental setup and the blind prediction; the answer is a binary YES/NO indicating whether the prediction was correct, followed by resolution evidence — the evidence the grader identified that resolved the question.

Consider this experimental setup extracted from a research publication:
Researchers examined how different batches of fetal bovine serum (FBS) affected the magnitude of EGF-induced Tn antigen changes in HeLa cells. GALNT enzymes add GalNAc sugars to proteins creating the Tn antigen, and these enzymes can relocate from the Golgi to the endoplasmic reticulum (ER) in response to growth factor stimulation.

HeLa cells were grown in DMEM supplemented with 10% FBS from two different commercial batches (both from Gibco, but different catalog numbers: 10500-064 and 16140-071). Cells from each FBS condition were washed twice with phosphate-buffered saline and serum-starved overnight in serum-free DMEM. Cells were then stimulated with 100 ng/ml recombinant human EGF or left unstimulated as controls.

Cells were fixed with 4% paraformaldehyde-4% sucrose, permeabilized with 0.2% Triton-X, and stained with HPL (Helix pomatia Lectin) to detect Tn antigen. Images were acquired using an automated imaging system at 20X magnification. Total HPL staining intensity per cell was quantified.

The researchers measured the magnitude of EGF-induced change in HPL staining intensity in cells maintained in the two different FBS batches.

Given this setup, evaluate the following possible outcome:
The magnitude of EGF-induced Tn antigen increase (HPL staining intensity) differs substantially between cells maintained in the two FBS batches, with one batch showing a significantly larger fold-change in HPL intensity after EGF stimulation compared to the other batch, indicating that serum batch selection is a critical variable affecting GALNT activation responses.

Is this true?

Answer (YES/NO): YES